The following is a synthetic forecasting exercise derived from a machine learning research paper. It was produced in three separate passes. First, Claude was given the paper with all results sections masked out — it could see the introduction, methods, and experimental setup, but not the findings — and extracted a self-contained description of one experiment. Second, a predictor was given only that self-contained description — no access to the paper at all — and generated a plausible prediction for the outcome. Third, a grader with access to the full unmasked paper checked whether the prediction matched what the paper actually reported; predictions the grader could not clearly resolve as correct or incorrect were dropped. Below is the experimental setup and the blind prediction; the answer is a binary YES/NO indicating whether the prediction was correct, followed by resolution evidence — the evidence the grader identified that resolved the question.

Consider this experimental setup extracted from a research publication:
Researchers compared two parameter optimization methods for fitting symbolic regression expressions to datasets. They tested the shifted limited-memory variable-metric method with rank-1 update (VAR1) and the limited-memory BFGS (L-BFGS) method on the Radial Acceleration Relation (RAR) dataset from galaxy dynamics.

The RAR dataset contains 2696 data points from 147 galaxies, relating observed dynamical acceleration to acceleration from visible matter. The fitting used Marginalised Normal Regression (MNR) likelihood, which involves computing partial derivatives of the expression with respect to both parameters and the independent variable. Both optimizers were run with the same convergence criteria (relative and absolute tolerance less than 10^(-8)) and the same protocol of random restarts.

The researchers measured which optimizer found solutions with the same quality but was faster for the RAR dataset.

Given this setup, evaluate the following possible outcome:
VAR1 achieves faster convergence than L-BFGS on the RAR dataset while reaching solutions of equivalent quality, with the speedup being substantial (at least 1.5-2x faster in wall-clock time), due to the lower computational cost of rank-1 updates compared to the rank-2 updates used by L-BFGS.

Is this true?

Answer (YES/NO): NO